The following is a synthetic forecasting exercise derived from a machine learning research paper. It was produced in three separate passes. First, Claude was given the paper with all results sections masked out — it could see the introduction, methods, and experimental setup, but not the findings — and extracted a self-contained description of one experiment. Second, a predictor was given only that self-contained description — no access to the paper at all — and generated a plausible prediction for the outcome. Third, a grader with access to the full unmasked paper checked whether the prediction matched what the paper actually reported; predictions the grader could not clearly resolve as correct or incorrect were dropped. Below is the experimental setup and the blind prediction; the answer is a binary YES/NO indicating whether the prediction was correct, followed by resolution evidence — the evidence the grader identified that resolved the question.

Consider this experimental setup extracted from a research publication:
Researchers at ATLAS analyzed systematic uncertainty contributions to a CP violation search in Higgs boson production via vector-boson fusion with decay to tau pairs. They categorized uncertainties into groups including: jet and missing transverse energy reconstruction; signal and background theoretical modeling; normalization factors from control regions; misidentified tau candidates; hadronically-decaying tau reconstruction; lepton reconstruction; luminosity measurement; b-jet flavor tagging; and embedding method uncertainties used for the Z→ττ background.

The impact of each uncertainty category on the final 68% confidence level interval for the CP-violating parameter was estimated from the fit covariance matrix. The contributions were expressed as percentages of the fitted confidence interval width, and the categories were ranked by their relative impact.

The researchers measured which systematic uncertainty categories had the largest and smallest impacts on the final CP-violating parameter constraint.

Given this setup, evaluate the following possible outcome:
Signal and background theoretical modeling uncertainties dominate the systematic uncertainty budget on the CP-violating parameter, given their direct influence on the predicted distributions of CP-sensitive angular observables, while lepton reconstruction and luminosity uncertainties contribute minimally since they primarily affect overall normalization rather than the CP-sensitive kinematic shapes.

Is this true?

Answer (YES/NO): NO